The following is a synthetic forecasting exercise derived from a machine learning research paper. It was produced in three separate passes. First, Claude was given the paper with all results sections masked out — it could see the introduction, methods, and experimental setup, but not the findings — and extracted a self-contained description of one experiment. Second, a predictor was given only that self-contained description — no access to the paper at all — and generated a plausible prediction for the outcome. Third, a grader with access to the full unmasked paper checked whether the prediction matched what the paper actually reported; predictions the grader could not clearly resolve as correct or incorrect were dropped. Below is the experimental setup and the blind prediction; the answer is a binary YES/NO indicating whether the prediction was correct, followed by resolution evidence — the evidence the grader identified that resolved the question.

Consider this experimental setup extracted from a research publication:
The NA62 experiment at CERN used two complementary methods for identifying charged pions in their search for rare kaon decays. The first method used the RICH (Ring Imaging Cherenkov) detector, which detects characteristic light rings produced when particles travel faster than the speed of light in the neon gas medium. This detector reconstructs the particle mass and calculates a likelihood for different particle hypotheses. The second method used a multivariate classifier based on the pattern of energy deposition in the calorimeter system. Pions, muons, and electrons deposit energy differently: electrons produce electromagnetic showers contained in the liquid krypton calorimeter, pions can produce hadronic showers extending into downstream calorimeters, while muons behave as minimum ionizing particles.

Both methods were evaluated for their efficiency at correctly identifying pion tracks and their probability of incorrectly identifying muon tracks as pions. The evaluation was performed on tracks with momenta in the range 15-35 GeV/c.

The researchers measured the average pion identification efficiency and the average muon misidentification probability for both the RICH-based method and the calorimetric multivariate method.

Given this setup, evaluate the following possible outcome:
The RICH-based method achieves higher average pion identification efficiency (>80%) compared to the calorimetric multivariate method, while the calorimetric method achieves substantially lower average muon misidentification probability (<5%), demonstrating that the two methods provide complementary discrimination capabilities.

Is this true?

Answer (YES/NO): YES